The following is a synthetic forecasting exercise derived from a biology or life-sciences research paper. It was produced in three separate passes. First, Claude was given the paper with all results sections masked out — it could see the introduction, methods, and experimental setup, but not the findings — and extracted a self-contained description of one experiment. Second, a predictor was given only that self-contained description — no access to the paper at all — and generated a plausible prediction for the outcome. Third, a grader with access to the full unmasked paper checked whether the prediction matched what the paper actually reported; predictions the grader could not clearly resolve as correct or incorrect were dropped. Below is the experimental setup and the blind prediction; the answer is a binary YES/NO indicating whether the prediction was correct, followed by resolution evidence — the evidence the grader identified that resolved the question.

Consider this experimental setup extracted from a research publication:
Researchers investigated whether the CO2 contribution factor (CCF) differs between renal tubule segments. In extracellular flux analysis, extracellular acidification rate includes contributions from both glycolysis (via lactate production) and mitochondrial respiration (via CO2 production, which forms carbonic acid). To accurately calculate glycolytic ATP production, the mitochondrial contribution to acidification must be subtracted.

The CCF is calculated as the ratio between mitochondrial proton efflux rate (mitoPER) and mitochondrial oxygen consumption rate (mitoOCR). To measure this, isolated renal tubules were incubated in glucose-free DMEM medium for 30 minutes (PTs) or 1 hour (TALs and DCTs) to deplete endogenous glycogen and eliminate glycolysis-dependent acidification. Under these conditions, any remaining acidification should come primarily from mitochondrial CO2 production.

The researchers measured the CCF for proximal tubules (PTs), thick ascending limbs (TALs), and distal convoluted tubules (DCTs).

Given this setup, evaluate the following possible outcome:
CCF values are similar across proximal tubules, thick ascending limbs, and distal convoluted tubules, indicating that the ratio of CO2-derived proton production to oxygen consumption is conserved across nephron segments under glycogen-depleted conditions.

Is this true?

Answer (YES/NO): NO